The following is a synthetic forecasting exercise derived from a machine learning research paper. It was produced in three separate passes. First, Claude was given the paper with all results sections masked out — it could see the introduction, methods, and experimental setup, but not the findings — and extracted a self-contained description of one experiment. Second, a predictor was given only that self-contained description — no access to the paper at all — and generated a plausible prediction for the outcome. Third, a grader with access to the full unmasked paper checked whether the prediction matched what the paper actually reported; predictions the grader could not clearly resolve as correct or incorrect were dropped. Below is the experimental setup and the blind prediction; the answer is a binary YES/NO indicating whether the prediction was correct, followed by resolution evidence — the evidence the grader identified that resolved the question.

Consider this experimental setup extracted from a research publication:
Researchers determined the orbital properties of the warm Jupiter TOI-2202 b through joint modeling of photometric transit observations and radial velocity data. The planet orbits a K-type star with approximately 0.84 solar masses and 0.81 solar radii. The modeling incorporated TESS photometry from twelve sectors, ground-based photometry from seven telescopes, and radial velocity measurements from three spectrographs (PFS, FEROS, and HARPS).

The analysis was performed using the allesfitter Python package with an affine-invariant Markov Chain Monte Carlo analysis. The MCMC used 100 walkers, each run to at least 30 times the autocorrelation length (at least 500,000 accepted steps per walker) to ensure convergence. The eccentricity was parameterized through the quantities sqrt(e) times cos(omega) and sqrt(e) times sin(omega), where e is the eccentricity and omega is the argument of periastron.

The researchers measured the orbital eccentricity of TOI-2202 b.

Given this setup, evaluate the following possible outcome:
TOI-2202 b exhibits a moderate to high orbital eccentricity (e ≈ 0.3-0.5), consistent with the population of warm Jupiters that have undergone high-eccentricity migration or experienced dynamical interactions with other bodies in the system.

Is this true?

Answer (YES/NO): NO